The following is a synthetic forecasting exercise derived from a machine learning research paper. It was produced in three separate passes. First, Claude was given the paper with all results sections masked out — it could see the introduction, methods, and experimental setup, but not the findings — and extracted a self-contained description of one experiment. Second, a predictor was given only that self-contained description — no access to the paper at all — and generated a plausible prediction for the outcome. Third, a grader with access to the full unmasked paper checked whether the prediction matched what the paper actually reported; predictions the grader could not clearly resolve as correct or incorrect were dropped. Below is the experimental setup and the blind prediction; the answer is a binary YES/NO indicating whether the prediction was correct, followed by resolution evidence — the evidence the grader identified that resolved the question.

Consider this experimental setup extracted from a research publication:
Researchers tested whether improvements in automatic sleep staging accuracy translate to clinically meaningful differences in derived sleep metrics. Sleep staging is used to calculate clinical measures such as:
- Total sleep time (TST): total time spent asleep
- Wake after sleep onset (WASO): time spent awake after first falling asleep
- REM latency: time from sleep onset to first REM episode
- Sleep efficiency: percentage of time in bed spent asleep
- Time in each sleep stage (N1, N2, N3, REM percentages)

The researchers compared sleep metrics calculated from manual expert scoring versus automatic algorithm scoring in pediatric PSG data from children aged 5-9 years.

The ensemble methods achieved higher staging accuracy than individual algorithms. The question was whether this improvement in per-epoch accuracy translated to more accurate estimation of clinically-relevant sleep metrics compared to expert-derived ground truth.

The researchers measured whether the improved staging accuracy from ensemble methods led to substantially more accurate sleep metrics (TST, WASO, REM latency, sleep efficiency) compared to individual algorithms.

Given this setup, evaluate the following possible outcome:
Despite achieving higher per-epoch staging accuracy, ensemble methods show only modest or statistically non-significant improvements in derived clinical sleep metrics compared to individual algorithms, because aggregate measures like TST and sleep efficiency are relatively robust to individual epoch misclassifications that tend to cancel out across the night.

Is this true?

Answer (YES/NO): YES